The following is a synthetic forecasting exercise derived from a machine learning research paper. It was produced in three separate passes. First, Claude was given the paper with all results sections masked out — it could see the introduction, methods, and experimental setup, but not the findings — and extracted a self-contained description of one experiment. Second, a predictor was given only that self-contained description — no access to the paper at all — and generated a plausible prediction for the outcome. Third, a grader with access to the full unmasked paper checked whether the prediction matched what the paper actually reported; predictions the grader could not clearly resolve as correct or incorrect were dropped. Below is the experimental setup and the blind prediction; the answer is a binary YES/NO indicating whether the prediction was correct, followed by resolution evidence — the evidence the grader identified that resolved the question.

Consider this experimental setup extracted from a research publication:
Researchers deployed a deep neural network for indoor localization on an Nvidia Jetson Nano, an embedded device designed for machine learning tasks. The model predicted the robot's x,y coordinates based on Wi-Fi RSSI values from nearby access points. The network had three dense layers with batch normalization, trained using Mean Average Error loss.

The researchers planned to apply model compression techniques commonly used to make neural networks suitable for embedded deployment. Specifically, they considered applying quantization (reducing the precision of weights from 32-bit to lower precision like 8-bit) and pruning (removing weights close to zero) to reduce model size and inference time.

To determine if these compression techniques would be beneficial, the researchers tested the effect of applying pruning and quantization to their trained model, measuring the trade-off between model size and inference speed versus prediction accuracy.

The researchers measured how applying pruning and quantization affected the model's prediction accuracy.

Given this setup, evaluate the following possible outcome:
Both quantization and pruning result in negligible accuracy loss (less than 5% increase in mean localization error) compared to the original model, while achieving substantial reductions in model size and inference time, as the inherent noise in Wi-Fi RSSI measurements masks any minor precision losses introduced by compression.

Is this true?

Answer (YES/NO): NO